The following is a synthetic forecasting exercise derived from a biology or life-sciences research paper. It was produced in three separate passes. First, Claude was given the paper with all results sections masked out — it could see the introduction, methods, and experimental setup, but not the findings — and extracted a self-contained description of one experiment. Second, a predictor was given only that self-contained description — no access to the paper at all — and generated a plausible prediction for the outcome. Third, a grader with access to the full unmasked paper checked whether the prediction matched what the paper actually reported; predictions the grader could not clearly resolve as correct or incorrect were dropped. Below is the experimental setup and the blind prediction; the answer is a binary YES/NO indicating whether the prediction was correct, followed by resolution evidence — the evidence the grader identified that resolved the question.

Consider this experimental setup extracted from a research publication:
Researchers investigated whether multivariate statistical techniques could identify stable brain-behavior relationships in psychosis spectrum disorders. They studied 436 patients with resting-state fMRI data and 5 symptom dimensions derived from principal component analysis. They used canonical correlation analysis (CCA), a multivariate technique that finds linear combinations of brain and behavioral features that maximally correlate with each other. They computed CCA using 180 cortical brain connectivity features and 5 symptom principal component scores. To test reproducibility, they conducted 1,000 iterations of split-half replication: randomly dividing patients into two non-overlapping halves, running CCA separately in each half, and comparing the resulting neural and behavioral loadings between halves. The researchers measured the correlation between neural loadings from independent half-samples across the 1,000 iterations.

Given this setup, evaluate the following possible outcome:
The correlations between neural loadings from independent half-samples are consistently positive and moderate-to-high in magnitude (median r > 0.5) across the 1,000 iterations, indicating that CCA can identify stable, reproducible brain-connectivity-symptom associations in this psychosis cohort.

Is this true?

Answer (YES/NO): NO